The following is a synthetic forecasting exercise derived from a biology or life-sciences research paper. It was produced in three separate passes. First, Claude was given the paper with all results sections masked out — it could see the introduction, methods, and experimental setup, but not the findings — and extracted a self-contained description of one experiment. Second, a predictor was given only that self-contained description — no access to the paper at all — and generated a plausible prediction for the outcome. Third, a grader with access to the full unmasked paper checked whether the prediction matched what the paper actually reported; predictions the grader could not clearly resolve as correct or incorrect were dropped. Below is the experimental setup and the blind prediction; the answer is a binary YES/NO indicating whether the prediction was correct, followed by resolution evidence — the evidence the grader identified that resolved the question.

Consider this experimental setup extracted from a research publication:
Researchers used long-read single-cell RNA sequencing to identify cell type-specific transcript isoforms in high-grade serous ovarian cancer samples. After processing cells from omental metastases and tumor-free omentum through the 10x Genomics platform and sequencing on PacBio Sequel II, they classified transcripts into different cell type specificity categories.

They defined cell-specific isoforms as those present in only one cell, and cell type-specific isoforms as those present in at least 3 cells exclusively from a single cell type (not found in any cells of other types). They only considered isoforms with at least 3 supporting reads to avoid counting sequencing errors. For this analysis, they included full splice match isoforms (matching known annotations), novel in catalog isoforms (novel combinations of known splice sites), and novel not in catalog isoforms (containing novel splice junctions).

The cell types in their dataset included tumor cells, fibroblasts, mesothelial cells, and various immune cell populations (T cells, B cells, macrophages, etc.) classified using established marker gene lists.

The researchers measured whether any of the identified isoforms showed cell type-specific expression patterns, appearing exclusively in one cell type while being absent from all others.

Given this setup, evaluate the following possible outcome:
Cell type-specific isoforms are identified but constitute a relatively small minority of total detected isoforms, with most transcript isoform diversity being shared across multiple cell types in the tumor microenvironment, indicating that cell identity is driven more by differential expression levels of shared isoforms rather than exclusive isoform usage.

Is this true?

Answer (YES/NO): NO